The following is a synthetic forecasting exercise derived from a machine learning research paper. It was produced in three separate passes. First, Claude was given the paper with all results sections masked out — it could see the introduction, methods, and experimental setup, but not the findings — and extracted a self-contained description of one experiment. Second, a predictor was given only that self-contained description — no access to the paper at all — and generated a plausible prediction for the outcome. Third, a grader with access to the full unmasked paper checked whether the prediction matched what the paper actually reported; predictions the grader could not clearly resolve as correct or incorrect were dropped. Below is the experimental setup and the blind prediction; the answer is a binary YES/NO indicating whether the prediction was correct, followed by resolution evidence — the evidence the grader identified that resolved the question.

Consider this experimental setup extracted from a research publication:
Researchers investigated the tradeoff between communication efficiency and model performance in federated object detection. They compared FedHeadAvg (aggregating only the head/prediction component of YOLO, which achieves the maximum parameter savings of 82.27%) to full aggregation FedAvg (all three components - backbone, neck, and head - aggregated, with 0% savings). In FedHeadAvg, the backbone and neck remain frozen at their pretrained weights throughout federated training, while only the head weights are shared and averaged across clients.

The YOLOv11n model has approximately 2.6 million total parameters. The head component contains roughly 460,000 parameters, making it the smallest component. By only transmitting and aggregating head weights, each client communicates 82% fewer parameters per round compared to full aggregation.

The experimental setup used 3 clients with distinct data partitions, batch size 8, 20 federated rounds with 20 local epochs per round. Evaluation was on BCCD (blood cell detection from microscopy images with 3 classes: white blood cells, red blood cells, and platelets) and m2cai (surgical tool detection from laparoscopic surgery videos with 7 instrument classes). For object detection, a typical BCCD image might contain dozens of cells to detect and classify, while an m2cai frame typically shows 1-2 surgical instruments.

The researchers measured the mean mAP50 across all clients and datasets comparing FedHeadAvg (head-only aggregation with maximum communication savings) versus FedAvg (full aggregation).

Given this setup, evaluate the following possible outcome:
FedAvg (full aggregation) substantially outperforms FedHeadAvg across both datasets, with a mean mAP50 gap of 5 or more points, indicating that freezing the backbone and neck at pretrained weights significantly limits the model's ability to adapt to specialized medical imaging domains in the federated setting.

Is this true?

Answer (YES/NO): NO